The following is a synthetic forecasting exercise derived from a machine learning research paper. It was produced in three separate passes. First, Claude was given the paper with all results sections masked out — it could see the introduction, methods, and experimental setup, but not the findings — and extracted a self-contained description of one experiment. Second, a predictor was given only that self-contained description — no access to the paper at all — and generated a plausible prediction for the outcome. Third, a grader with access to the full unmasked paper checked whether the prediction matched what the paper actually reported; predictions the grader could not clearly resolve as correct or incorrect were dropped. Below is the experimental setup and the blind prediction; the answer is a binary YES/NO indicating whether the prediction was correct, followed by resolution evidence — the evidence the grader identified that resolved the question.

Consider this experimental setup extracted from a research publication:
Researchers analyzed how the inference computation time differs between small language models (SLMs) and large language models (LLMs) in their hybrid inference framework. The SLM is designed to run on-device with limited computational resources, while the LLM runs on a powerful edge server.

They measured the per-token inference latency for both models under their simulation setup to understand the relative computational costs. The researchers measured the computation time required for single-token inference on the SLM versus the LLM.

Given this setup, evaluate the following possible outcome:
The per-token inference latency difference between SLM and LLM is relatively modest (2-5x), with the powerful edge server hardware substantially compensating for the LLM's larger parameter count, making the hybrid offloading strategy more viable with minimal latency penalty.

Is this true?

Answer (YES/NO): YES